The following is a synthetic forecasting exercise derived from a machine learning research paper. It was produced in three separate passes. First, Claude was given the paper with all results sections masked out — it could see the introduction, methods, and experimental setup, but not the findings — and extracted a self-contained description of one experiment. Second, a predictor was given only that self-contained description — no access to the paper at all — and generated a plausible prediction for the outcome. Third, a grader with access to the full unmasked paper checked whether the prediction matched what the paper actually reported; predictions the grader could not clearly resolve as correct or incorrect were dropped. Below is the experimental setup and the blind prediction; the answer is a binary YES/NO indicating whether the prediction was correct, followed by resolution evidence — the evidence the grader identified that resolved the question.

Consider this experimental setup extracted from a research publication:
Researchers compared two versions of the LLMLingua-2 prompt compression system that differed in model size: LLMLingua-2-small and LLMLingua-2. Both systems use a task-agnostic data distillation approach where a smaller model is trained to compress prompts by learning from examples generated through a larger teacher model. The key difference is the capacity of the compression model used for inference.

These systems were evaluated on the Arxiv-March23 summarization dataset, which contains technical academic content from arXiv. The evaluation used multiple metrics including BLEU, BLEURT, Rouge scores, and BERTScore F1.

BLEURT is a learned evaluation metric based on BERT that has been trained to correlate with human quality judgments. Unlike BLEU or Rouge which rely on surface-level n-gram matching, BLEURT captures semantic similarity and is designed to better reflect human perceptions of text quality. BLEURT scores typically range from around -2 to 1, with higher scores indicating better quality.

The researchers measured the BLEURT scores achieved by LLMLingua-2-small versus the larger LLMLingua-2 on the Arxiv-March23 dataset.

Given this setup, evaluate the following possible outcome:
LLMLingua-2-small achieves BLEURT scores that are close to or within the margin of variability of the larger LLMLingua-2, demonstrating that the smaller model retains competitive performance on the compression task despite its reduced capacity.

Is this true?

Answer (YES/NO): NO